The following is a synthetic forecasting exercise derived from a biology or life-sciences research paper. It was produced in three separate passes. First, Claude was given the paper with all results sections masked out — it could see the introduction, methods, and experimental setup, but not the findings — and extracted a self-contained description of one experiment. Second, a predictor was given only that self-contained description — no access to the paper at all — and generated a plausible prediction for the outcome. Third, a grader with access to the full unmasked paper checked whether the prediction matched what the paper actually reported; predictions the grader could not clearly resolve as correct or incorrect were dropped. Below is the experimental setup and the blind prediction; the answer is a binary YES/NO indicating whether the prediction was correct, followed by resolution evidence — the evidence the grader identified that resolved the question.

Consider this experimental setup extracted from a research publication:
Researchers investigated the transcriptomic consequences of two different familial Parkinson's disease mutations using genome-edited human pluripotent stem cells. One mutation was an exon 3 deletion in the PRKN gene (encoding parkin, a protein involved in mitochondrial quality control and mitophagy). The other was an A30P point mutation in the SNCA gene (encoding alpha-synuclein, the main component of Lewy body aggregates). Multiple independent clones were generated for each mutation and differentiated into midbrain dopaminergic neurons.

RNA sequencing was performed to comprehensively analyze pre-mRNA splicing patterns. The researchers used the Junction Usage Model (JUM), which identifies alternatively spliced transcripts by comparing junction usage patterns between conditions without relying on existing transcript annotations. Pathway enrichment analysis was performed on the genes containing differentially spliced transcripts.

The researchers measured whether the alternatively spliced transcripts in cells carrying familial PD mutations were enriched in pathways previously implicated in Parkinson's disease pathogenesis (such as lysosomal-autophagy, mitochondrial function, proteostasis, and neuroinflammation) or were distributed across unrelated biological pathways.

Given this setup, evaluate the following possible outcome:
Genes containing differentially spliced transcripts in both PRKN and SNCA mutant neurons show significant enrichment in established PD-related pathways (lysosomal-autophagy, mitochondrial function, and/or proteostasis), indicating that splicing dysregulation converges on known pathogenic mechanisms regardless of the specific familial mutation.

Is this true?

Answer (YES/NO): NO